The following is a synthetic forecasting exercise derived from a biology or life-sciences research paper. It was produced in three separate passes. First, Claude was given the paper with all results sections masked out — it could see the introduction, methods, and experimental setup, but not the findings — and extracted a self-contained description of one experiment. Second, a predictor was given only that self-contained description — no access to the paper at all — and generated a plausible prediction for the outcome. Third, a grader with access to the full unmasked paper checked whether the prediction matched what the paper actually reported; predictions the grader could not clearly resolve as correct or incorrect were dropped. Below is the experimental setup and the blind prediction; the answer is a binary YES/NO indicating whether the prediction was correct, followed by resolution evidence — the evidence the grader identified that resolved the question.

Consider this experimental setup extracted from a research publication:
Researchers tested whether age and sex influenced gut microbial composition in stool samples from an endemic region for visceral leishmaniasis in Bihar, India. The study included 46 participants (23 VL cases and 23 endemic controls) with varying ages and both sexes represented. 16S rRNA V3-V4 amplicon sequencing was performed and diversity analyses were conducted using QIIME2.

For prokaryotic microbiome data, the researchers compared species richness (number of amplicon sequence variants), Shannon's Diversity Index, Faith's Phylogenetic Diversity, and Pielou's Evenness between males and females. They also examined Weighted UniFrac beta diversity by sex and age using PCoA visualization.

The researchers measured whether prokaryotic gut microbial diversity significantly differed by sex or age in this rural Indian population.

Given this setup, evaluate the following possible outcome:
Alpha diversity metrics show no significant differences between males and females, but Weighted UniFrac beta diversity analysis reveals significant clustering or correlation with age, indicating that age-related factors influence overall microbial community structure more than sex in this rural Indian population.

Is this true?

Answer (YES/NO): NO